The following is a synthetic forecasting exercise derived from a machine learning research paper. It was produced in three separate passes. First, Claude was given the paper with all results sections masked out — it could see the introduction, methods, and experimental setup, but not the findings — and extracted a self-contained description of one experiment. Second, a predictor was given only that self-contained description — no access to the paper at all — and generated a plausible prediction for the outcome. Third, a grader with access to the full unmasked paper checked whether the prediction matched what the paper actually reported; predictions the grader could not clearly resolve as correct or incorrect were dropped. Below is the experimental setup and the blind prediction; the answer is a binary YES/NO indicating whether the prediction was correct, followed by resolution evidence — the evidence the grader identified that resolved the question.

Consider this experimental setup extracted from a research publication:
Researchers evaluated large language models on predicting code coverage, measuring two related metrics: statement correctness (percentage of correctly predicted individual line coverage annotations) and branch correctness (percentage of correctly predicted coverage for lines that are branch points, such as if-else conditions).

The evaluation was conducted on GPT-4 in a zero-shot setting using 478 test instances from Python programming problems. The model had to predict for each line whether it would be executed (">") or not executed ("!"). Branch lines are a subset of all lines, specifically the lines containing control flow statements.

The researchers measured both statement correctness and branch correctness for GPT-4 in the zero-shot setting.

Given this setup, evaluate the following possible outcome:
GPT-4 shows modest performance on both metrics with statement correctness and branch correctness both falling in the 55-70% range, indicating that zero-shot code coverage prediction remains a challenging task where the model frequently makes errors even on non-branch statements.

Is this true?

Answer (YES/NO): NO